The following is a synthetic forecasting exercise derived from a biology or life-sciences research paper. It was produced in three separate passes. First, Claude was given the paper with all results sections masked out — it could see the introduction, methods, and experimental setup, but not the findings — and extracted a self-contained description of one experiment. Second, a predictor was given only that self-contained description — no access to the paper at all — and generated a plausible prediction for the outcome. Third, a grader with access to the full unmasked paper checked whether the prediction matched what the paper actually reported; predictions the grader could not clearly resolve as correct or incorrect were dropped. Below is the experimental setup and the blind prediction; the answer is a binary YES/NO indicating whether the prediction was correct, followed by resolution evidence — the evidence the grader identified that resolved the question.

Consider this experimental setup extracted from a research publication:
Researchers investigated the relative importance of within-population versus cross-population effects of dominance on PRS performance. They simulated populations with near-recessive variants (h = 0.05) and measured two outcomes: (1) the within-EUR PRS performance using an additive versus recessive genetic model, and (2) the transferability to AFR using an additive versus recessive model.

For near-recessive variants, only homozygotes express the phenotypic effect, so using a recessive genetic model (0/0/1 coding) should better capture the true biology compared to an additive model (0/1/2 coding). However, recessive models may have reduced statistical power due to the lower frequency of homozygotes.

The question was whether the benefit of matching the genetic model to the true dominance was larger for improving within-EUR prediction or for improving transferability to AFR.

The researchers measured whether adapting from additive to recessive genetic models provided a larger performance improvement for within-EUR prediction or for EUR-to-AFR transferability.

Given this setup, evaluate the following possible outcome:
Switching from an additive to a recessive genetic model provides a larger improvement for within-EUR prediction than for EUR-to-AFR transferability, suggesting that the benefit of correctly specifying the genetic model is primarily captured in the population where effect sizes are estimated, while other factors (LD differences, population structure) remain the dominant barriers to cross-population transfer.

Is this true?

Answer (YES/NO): YES